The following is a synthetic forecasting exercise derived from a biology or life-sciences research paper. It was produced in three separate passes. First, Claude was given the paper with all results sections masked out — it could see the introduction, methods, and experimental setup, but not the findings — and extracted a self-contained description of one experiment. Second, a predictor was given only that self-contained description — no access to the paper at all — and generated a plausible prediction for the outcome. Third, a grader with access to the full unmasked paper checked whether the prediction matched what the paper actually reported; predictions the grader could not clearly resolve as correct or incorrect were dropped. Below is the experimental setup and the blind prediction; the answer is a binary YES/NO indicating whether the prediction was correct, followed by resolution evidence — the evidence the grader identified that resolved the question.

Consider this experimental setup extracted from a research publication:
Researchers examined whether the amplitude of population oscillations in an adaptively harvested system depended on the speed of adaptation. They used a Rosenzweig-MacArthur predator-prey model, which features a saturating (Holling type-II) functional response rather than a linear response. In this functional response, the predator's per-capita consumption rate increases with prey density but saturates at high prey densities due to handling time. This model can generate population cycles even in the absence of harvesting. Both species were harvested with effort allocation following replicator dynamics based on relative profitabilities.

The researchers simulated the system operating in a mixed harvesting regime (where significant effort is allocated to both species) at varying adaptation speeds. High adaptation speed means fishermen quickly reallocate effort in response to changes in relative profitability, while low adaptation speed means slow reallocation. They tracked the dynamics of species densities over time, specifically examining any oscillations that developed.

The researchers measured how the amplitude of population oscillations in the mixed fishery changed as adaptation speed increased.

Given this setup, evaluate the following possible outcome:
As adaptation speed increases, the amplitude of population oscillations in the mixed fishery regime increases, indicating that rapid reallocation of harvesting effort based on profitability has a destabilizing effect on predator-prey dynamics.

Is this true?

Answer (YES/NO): YES